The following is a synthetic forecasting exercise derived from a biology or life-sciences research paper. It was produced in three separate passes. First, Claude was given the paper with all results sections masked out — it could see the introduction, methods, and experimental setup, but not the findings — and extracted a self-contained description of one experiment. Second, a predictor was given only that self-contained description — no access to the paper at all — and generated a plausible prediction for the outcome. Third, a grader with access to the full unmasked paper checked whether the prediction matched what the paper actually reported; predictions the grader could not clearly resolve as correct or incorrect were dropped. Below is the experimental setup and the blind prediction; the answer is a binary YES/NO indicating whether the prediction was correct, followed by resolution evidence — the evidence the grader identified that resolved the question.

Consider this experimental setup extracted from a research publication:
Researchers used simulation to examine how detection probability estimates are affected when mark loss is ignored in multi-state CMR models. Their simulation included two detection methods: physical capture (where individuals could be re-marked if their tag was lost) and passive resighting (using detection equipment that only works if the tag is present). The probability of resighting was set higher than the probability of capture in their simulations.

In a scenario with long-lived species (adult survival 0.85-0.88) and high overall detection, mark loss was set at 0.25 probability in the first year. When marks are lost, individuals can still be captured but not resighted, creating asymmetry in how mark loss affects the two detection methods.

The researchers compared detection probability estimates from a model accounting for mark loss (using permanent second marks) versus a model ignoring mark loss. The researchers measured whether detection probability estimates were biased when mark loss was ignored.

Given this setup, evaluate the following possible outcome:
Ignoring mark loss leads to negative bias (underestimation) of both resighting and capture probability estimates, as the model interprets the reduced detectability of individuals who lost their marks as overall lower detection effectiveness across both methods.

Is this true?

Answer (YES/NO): NO